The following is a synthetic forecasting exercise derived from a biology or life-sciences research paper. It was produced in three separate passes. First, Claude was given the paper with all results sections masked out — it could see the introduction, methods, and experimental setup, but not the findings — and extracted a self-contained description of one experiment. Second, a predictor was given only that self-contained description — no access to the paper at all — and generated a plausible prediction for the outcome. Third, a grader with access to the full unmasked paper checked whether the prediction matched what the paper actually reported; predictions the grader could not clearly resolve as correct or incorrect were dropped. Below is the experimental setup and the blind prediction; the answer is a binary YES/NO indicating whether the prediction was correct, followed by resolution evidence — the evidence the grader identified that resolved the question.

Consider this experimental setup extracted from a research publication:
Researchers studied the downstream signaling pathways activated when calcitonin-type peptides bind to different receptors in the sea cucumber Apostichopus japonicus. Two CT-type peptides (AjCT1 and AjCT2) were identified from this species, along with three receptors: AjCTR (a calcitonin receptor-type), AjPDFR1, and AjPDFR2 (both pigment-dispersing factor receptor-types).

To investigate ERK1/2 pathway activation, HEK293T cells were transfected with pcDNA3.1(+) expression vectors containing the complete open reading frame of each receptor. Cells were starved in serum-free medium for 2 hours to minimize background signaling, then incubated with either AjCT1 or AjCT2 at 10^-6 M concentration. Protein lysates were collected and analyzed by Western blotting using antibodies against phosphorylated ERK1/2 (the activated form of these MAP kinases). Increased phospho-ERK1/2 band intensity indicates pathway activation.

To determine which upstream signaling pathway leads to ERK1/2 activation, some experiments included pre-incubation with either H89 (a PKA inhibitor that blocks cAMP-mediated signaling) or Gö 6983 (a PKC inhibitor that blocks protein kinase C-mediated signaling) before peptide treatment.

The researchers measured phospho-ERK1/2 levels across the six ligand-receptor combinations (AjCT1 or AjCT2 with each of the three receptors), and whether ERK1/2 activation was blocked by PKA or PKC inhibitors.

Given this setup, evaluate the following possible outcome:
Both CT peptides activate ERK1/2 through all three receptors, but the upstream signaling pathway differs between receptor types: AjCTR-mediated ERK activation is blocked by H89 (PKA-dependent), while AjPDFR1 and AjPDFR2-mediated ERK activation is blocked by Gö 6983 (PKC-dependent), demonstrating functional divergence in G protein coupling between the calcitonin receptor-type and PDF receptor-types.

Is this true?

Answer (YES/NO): NO